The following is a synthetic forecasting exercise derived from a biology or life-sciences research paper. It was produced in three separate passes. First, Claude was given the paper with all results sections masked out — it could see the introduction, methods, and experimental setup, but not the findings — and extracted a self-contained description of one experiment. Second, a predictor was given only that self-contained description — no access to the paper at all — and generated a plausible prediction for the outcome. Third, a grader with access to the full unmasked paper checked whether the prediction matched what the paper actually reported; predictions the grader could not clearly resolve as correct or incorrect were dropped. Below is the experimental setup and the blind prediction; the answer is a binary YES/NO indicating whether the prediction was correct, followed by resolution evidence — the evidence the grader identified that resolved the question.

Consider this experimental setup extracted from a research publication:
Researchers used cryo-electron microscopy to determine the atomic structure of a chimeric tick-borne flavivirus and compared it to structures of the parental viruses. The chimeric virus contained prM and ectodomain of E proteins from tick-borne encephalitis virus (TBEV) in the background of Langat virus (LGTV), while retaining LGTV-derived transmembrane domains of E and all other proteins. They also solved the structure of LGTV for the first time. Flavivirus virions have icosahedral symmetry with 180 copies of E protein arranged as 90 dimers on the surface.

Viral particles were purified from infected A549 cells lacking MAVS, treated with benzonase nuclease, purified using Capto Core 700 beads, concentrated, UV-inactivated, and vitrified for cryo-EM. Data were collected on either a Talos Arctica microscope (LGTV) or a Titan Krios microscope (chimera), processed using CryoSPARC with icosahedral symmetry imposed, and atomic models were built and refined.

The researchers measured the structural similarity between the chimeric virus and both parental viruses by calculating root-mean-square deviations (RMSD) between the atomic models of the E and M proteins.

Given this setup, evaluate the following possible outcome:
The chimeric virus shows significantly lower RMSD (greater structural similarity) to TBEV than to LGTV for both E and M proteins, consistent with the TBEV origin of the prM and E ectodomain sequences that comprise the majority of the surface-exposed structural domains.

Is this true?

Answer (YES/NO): NO